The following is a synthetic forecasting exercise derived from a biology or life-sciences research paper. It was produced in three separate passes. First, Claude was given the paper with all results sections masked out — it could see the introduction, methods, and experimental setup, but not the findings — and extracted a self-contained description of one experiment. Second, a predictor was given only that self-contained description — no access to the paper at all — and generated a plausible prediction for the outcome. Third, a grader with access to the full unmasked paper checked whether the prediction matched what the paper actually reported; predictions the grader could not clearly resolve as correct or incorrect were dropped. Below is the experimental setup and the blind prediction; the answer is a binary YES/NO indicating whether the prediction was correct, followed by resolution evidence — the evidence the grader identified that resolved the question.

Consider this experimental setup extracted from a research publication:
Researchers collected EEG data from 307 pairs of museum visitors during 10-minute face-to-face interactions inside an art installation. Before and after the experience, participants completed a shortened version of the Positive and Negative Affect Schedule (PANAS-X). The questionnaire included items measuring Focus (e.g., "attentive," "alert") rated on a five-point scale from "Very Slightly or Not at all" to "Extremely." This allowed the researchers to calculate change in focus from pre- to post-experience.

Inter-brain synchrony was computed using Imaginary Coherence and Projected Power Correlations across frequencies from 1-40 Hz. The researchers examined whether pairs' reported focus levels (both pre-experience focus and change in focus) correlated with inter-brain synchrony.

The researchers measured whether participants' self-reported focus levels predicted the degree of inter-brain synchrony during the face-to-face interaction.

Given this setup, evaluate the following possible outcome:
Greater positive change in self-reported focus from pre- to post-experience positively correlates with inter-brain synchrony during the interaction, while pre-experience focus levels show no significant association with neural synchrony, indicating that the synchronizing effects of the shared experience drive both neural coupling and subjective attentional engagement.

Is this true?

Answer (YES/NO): NO